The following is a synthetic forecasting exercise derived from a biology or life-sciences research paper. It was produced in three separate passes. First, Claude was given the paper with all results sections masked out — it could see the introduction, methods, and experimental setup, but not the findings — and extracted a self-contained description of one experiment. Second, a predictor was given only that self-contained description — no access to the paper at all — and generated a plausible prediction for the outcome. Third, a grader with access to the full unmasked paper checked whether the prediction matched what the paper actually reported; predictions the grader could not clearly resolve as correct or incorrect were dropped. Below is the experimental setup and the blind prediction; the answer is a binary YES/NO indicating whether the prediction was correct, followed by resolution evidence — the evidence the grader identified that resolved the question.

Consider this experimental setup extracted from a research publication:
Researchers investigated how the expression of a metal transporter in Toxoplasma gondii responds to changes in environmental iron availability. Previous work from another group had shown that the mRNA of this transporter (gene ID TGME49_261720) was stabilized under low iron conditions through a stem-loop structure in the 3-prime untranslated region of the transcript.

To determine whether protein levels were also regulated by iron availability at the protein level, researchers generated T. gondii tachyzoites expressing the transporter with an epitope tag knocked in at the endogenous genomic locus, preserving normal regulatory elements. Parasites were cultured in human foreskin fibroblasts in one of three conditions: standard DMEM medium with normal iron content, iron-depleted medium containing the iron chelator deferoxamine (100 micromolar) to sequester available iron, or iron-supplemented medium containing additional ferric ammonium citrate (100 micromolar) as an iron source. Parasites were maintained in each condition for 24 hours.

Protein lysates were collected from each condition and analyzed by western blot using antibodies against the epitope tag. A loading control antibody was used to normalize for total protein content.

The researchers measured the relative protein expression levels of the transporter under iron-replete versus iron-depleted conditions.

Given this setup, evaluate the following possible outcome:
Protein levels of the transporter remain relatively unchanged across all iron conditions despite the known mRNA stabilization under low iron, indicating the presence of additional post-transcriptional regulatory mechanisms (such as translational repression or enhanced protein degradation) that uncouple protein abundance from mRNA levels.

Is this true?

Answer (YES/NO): NO